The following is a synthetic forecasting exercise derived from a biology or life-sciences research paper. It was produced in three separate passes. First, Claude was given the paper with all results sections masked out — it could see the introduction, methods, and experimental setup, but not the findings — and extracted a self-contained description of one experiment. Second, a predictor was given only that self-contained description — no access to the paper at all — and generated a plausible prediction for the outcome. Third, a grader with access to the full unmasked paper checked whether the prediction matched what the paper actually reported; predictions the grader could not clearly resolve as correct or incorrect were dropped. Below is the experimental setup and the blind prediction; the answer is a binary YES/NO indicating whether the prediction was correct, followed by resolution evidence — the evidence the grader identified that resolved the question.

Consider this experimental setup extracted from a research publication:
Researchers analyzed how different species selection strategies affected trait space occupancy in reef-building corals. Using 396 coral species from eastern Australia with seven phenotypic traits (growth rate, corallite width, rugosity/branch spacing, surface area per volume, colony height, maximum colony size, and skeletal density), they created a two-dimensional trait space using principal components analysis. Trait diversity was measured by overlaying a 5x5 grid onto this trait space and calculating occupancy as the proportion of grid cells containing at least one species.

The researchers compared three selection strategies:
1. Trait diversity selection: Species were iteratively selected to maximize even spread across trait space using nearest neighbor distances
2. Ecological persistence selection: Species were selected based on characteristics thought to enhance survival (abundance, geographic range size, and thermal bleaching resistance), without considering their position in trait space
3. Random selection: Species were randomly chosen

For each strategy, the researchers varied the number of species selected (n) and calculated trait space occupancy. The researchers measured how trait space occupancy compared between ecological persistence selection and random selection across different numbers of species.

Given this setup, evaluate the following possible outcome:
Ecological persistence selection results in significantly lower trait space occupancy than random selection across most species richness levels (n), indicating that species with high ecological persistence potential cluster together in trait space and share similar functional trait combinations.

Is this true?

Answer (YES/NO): NO